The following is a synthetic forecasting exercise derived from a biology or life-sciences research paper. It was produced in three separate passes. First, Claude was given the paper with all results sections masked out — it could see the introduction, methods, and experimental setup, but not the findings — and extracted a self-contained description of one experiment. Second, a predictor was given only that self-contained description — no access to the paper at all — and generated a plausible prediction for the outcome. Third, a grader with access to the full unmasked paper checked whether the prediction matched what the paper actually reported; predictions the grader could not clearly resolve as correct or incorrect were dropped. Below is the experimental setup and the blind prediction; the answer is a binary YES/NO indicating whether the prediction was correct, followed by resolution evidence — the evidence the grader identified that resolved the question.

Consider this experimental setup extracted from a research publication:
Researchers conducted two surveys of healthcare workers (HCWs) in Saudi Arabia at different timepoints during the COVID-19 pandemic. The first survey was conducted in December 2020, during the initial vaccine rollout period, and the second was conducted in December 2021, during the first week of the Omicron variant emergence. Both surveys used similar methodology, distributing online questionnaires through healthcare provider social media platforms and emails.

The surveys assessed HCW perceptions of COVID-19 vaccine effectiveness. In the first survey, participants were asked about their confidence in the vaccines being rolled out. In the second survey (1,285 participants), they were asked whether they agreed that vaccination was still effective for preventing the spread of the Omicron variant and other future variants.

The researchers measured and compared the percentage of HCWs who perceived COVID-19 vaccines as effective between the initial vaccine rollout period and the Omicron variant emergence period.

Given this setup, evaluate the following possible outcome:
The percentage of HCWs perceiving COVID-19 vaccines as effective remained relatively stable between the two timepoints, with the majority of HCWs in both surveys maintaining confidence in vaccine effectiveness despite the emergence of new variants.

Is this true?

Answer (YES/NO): NO